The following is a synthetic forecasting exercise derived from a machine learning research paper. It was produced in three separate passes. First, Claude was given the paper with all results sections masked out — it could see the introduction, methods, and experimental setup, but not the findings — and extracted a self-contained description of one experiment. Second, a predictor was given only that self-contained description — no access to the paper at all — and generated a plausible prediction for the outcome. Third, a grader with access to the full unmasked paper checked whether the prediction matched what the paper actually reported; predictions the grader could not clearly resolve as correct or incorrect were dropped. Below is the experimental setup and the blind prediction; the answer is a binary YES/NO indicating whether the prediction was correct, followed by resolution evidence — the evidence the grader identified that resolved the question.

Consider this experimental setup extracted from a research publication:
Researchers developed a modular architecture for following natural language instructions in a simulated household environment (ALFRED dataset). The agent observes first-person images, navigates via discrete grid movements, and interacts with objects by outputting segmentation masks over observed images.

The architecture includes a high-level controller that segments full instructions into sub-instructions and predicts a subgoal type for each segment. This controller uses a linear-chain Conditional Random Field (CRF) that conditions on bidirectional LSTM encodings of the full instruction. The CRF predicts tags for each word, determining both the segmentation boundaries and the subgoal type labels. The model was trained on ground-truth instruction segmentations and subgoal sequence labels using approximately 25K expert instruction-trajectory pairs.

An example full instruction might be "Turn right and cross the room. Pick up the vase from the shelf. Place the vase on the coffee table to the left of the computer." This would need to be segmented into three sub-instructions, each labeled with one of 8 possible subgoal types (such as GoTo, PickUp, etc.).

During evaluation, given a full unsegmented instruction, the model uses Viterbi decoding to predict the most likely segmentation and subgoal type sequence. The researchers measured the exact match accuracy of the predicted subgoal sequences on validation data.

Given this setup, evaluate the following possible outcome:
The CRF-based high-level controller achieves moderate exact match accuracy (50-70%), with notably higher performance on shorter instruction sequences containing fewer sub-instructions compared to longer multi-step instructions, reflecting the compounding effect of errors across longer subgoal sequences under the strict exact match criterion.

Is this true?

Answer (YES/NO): NO